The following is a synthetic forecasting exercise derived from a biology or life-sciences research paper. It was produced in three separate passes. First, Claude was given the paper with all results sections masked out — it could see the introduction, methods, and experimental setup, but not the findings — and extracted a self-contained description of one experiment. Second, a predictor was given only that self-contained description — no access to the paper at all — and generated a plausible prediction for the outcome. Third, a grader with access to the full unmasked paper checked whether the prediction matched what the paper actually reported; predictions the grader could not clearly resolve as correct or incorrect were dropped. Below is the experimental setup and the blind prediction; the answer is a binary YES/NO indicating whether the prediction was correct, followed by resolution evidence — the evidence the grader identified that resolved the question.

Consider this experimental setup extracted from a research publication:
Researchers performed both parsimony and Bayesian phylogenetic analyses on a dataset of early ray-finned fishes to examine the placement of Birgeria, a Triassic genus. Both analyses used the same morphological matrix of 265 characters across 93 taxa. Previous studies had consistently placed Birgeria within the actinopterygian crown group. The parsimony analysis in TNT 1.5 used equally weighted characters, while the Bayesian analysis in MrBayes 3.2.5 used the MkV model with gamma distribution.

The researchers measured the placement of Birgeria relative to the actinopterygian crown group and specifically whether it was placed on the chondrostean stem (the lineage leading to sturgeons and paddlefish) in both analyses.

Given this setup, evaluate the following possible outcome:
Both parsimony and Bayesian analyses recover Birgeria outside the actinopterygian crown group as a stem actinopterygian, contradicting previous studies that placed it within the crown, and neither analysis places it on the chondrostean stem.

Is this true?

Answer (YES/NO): NO